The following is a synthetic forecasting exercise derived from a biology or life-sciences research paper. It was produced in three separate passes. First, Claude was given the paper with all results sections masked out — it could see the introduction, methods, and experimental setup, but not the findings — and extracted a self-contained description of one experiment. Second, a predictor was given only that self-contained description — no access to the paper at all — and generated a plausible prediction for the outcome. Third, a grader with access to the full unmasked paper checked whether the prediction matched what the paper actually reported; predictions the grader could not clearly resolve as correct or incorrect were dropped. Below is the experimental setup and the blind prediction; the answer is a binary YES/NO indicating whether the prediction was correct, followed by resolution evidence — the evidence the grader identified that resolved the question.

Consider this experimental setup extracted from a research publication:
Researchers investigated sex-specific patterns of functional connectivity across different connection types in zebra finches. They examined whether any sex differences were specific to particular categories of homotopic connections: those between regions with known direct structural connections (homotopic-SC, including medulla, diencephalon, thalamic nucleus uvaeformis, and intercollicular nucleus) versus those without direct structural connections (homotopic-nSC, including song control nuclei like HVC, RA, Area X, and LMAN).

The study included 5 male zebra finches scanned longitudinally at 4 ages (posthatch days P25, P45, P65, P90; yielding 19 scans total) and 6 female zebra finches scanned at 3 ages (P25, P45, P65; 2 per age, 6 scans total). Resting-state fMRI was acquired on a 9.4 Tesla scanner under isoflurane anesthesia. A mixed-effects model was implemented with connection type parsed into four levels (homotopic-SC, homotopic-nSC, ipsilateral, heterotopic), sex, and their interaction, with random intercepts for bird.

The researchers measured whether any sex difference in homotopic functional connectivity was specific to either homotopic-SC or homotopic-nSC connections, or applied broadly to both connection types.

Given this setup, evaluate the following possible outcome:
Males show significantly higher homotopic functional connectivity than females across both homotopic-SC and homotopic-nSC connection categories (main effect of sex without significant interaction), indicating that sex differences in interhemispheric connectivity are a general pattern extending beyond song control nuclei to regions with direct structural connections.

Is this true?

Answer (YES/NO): NO